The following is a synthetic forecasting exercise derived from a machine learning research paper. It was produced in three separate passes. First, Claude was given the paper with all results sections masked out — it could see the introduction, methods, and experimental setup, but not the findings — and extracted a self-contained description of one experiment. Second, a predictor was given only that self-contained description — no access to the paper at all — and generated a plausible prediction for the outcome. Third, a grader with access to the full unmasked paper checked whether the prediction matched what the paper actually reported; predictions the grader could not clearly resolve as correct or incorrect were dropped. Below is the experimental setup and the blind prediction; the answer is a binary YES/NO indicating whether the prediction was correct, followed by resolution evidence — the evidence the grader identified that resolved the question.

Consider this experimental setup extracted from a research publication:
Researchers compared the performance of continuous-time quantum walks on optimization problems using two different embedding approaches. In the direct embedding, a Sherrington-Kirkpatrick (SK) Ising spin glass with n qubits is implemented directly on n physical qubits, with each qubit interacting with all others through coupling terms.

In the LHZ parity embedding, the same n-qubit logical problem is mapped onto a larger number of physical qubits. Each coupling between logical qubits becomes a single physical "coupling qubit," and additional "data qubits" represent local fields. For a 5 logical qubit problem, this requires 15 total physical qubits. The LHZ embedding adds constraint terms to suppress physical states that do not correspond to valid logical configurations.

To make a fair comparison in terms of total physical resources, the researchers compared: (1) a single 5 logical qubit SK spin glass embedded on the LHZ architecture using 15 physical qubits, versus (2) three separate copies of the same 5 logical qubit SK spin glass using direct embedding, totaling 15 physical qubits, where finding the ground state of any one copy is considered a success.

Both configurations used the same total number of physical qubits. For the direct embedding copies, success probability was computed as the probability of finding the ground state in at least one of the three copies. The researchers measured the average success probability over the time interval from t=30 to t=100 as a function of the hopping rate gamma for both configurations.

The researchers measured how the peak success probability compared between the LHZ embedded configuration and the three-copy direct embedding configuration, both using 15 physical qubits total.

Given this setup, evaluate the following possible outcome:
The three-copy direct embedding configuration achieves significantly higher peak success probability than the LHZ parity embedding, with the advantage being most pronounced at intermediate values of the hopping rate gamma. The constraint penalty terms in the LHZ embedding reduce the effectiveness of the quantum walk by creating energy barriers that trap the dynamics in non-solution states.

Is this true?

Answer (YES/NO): NO